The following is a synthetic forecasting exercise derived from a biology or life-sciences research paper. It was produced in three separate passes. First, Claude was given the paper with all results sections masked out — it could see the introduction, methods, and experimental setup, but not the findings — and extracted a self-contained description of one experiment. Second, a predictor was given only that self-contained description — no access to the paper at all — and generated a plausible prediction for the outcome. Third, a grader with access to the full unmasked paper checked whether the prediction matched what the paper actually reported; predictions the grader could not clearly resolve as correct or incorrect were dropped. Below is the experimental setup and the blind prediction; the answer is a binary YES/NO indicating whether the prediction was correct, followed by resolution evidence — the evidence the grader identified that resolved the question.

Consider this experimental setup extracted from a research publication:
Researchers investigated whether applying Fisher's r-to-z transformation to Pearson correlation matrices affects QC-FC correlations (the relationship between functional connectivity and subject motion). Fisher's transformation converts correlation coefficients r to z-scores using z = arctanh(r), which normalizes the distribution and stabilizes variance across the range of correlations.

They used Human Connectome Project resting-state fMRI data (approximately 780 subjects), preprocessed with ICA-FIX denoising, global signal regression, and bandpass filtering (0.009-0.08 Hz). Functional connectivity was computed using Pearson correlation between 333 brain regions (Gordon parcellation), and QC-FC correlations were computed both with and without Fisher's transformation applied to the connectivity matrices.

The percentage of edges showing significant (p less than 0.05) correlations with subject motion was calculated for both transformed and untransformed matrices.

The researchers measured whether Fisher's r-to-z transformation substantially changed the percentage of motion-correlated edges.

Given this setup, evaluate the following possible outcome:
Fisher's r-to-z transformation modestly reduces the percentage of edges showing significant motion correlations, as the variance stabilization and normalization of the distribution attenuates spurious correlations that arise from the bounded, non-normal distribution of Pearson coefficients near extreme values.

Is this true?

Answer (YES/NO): NO